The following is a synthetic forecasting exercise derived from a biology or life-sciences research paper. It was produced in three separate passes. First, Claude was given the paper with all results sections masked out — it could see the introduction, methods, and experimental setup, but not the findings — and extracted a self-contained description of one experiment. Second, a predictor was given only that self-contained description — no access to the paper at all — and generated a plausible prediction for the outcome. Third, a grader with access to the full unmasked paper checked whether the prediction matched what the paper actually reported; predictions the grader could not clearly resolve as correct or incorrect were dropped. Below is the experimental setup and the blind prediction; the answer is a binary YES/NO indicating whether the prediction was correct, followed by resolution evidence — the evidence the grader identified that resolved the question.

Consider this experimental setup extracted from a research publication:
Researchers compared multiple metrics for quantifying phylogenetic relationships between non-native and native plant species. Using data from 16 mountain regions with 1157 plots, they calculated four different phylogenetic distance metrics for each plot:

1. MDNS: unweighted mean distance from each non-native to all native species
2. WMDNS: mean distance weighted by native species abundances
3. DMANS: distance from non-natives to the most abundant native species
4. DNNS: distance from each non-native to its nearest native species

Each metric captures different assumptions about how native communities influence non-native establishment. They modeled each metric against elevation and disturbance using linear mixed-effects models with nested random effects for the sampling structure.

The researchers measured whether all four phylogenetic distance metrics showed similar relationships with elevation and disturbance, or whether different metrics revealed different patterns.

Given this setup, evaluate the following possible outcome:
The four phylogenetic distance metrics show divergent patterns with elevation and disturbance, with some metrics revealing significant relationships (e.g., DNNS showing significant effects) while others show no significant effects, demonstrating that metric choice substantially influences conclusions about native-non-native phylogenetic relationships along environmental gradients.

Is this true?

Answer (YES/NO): NO